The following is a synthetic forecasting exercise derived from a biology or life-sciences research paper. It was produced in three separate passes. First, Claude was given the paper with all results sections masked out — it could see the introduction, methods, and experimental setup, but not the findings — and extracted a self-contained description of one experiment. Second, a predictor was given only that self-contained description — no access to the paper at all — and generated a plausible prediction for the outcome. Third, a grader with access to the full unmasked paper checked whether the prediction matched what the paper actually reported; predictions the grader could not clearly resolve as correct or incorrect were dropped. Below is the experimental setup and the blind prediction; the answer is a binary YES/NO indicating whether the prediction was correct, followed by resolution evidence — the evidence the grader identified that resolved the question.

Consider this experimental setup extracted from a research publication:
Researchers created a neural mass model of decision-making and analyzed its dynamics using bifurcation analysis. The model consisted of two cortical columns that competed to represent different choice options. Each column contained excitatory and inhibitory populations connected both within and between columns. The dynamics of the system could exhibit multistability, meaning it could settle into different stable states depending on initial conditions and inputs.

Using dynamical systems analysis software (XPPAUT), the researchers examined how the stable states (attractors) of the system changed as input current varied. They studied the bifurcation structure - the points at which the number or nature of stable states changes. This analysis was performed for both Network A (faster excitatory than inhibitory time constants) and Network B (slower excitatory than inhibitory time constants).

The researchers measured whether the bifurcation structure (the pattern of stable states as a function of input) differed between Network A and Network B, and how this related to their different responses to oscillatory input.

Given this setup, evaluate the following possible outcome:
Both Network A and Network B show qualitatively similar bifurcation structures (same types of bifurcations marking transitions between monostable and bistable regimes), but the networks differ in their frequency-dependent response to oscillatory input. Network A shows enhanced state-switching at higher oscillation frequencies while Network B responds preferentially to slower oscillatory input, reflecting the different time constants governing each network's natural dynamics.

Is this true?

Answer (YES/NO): NO